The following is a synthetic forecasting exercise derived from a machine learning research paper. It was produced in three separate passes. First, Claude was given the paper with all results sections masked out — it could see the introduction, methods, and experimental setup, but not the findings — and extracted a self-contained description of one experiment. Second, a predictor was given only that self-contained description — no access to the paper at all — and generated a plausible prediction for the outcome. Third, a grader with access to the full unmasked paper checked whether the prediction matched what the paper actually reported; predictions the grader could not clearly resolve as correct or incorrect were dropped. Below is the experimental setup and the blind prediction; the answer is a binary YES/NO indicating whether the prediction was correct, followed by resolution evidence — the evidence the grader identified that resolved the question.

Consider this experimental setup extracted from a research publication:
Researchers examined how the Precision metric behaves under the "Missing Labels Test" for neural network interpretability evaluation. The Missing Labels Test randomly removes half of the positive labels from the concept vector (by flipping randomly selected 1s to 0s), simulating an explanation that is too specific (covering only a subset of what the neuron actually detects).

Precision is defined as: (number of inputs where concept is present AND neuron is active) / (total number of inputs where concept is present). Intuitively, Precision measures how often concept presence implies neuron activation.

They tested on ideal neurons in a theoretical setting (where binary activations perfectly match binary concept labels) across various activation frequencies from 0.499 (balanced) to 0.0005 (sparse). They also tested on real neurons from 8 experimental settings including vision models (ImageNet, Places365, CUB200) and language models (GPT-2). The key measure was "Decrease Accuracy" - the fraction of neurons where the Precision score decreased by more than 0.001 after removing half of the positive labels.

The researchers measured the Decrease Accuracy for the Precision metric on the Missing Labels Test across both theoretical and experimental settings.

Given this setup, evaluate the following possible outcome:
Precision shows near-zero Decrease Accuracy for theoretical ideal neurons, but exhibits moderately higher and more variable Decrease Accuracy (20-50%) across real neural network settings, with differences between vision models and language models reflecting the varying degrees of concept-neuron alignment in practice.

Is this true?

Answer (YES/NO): NO